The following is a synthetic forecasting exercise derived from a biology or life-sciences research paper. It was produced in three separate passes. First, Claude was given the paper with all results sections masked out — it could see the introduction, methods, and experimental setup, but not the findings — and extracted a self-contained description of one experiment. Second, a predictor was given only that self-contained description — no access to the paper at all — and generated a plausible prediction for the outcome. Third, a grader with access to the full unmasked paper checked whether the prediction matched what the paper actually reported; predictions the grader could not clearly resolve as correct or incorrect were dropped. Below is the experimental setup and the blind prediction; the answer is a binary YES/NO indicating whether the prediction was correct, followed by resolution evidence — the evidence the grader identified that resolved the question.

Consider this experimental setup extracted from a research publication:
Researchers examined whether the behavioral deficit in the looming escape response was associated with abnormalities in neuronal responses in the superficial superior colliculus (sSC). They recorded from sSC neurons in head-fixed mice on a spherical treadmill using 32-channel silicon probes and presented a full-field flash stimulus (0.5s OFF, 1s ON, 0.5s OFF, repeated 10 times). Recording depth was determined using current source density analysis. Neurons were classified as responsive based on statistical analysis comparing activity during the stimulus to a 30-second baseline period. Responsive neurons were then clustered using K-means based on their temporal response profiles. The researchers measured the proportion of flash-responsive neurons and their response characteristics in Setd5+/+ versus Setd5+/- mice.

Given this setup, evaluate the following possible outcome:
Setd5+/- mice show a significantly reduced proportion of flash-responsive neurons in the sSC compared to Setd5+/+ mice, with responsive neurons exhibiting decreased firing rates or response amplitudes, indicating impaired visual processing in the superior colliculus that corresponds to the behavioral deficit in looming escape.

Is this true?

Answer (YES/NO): NO